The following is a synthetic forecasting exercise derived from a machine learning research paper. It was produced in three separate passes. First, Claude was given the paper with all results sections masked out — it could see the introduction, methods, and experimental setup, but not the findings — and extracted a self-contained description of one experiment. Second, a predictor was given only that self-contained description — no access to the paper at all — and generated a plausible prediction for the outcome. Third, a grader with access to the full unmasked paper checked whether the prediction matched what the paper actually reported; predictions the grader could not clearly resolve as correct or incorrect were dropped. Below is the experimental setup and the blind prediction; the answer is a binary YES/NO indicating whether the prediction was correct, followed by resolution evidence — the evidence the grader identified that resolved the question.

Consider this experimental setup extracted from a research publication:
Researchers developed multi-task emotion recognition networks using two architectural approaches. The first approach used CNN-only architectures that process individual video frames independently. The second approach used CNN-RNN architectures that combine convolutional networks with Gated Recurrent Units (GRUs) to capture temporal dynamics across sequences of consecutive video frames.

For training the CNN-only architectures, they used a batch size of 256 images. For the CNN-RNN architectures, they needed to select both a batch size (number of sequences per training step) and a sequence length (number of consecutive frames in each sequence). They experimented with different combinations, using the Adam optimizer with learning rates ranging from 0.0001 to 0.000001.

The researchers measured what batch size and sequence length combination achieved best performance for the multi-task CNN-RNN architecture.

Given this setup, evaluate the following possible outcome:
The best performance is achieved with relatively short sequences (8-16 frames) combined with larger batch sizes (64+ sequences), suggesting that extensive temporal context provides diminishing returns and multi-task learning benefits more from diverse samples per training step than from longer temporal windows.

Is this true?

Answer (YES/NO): NO